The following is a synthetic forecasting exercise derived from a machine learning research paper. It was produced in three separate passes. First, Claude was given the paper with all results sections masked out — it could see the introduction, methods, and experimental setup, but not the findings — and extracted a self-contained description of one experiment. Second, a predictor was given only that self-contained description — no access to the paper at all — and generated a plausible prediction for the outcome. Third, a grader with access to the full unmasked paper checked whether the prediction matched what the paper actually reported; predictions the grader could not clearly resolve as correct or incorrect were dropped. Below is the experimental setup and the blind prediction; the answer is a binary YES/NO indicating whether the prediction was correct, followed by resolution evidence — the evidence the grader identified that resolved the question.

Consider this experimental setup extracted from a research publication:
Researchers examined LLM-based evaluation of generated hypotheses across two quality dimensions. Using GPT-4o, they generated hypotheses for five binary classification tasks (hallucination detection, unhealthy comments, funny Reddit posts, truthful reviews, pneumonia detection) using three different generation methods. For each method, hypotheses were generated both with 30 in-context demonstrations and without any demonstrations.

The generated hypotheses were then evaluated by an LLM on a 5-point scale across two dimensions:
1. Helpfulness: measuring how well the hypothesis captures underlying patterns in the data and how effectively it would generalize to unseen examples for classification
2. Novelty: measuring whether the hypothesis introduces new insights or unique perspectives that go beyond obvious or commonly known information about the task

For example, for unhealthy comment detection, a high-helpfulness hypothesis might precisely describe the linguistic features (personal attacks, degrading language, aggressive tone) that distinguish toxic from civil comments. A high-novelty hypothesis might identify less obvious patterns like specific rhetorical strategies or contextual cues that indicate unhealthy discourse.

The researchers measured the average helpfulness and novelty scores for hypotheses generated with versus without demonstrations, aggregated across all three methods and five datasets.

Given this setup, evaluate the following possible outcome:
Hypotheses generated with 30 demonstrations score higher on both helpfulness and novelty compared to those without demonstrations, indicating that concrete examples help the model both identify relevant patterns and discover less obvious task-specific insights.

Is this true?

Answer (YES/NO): NO